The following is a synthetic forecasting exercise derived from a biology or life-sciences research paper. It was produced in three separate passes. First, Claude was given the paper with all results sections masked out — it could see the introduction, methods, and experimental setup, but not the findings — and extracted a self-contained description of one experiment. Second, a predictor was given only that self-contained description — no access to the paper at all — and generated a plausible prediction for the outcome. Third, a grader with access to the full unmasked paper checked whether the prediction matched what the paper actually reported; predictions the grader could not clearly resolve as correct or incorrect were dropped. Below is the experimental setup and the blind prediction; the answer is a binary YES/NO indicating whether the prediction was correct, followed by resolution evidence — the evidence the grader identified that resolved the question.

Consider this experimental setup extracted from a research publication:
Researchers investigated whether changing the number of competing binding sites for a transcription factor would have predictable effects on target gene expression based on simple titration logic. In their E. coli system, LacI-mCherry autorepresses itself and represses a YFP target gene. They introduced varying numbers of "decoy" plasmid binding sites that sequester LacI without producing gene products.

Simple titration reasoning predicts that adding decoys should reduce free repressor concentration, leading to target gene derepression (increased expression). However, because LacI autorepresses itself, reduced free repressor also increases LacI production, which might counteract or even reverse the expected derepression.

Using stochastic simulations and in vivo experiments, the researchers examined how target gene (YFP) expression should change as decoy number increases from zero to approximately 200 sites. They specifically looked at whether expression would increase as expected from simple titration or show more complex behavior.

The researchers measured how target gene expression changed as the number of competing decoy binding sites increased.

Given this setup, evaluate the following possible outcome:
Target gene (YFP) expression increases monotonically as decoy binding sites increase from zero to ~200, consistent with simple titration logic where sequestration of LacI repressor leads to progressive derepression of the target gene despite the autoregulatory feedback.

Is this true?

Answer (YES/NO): YES